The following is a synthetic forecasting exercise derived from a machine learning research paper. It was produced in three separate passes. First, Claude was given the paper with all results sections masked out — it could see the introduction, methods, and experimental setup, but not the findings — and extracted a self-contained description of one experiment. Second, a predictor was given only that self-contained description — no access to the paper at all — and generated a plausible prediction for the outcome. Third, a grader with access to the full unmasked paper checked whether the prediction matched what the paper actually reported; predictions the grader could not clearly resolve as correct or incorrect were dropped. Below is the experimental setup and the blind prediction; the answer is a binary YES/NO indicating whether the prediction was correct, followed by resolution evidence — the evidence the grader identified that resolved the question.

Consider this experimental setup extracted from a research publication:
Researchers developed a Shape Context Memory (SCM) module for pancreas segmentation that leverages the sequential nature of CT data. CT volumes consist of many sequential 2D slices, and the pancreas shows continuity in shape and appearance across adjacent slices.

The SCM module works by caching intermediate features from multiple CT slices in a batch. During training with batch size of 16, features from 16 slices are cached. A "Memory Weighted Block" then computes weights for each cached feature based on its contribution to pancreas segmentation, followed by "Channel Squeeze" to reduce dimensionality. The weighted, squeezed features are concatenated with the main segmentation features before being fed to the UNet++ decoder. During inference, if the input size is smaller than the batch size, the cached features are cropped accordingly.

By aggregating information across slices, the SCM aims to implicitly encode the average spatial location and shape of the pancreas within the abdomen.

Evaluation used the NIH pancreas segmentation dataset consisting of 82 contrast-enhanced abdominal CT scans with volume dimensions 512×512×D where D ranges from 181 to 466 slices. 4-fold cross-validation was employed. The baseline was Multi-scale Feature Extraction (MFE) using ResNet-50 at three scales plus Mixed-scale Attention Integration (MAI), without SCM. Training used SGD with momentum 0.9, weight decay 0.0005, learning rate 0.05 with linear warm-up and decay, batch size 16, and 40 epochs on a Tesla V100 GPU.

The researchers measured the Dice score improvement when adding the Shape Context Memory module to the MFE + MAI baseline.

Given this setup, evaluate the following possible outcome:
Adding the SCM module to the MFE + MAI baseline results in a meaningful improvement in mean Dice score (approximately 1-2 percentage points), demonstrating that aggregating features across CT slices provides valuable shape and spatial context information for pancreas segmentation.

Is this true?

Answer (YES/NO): NO